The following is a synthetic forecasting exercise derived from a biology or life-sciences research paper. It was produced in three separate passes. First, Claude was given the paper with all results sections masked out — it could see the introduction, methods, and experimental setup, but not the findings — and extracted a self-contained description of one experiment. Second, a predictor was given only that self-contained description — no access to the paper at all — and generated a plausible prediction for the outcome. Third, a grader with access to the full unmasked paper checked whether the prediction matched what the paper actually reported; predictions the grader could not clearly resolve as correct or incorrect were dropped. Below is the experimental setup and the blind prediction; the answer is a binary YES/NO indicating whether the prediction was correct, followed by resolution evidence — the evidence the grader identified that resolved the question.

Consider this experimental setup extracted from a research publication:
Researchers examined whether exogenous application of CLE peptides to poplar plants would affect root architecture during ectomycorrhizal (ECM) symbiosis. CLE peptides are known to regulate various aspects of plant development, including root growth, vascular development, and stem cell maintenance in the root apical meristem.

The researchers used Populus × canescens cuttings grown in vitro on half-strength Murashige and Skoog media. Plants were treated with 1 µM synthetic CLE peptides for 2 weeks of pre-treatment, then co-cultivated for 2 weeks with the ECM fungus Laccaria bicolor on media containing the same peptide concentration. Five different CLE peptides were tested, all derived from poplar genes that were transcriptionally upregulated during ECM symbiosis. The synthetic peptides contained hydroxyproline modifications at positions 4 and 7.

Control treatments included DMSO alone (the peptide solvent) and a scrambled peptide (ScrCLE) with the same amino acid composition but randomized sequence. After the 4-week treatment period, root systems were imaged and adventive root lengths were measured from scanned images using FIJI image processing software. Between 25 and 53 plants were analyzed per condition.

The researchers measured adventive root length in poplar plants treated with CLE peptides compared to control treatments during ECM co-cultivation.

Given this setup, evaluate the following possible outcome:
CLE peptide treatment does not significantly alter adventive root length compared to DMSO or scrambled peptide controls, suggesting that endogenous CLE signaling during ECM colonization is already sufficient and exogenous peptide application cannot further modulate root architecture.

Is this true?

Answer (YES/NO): NO